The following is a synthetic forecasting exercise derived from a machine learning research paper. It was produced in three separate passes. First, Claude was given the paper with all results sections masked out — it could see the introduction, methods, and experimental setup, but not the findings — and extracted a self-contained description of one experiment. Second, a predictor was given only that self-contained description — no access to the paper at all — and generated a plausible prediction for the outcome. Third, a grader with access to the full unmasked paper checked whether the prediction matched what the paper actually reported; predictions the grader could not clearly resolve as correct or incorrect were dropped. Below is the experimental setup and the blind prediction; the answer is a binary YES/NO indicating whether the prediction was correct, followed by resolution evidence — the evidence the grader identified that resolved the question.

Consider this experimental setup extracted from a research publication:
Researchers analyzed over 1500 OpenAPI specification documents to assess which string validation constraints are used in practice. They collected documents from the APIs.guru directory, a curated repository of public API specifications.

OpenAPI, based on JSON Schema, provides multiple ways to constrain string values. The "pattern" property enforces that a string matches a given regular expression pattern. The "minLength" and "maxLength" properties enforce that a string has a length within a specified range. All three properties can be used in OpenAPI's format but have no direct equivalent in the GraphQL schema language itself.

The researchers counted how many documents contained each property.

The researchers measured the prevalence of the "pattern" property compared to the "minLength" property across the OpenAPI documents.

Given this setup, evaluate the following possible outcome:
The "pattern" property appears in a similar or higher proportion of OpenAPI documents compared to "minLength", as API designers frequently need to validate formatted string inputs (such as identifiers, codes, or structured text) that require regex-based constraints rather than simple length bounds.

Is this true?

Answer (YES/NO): YES